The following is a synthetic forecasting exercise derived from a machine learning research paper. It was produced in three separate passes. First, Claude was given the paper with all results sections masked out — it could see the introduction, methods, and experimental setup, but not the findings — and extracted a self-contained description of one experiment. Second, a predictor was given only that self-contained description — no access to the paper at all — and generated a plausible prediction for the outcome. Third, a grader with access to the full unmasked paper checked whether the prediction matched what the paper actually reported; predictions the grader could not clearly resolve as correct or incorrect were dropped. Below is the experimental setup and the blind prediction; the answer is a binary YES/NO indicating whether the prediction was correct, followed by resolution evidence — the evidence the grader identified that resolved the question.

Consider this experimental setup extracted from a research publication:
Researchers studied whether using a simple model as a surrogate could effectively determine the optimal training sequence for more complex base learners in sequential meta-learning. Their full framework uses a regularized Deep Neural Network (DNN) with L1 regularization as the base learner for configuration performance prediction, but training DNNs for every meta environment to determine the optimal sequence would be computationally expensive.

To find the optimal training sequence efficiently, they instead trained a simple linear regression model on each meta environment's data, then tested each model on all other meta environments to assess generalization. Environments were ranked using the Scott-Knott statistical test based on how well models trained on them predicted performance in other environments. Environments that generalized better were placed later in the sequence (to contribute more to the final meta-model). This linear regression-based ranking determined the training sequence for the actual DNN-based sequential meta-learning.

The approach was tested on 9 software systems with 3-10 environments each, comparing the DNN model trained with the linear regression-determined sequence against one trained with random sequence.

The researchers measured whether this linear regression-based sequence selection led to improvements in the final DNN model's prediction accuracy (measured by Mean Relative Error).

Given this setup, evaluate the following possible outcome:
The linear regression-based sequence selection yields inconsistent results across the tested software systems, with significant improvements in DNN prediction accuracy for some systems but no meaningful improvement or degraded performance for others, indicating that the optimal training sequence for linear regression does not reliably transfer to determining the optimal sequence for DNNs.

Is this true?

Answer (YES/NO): NO